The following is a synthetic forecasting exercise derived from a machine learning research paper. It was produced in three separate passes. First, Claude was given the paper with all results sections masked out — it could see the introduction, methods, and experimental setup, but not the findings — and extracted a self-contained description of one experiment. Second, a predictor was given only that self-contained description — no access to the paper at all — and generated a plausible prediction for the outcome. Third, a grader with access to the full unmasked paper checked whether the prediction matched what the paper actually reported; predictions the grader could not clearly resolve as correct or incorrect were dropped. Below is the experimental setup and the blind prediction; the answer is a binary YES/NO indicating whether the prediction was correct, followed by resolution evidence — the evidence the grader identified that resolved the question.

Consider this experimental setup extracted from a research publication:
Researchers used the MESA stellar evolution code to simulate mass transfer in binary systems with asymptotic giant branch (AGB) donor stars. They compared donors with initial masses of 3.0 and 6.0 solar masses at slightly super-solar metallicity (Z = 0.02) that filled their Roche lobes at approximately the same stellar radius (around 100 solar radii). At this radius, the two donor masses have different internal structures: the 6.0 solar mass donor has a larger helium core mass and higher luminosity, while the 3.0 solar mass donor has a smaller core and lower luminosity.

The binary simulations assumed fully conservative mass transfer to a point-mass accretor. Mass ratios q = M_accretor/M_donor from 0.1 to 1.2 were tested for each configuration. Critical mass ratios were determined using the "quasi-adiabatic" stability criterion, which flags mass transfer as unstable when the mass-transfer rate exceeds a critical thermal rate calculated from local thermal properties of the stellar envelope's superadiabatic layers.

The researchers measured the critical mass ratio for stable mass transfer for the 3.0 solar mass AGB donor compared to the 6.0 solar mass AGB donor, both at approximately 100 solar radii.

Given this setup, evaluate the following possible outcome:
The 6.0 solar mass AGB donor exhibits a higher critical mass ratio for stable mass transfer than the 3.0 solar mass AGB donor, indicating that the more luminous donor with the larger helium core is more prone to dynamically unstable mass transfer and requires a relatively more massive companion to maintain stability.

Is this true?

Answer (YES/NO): NO